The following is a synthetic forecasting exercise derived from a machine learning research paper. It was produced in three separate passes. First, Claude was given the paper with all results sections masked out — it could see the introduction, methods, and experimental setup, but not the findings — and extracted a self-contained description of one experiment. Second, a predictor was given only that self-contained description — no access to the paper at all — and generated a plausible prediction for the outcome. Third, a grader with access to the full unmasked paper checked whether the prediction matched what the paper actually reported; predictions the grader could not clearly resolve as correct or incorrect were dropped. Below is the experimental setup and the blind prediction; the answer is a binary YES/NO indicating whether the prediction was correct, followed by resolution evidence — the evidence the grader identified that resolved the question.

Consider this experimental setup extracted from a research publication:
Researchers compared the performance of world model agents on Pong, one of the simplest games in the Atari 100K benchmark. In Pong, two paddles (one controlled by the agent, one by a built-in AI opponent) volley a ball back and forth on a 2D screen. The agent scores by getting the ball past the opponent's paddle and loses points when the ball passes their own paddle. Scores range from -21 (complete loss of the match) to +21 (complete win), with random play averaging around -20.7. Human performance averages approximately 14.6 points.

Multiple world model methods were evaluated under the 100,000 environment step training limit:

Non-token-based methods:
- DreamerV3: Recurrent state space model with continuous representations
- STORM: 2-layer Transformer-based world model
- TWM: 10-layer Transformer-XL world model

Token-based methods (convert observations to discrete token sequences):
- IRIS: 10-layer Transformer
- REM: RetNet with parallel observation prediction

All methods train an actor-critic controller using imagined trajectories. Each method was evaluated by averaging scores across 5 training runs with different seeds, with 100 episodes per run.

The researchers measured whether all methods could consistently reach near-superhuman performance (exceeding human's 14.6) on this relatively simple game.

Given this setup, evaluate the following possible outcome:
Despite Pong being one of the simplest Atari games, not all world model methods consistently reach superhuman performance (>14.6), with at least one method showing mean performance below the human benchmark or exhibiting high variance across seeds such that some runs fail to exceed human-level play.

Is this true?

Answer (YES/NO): YES